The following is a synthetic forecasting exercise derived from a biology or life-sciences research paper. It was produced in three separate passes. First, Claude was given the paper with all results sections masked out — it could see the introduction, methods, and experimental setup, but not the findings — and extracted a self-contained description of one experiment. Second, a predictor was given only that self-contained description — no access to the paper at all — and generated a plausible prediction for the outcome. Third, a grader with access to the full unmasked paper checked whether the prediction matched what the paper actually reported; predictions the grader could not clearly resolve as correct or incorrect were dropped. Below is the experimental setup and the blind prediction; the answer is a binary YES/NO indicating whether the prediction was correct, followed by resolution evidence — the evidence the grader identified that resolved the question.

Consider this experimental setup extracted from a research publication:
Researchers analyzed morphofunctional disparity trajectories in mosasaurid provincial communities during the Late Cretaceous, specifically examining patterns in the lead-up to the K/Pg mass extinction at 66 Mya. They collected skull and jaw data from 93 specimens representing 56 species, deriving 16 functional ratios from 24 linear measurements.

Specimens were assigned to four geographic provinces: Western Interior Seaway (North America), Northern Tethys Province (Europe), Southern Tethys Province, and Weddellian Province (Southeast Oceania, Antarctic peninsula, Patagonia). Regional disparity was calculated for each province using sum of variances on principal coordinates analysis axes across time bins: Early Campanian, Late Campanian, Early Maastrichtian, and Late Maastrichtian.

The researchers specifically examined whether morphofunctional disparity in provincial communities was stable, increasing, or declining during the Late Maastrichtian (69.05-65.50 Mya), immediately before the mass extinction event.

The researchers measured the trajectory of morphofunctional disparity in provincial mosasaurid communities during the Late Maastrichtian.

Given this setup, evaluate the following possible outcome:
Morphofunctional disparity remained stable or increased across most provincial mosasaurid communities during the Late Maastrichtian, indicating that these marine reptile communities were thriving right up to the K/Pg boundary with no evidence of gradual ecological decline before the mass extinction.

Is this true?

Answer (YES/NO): NO